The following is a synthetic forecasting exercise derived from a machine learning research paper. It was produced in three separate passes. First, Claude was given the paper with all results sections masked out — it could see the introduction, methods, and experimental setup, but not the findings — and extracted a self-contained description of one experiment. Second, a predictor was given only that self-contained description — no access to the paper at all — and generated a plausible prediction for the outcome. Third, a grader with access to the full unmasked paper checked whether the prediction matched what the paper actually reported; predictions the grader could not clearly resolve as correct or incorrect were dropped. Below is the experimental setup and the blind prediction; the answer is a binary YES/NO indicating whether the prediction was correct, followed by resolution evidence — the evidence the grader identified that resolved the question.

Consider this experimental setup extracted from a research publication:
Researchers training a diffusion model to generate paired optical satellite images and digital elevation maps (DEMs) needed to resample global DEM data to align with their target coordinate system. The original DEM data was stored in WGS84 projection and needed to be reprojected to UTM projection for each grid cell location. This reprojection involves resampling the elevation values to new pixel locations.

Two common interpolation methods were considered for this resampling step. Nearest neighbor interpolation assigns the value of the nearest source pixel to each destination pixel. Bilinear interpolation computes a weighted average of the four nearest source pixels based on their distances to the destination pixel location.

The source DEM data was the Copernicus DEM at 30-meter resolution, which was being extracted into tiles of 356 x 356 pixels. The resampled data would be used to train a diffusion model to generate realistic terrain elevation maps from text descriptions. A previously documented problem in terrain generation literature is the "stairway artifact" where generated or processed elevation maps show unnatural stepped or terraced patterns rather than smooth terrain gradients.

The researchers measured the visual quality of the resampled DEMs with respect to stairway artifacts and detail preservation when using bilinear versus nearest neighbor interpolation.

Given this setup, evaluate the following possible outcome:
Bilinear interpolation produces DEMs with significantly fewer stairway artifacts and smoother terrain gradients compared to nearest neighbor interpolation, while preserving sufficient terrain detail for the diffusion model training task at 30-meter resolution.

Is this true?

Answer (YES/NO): YES